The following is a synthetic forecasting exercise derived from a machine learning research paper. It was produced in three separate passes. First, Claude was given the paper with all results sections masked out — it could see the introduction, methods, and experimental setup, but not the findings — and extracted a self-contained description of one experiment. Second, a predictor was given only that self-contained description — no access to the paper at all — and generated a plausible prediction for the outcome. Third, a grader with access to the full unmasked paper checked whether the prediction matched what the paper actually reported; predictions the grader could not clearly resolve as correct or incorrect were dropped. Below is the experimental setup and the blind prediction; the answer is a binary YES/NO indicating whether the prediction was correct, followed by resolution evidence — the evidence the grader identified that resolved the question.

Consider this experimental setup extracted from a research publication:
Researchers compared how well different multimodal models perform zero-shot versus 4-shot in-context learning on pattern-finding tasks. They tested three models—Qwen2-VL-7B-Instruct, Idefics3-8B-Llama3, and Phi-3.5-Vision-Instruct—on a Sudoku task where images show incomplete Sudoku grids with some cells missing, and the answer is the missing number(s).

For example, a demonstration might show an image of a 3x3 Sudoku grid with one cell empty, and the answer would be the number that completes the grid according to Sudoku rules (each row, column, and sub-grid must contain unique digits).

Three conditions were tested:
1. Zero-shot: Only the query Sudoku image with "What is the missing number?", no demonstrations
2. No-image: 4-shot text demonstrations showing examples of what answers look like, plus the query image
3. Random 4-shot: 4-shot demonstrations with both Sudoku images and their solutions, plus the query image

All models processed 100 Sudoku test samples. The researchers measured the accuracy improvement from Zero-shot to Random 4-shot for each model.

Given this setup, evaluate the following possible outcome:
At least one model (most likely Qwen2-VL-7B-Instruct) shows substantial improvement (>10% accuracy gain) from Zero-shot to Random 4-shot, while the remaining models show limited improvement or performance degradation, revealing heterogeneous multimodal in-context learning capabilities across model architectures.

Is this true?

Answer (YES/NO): NO